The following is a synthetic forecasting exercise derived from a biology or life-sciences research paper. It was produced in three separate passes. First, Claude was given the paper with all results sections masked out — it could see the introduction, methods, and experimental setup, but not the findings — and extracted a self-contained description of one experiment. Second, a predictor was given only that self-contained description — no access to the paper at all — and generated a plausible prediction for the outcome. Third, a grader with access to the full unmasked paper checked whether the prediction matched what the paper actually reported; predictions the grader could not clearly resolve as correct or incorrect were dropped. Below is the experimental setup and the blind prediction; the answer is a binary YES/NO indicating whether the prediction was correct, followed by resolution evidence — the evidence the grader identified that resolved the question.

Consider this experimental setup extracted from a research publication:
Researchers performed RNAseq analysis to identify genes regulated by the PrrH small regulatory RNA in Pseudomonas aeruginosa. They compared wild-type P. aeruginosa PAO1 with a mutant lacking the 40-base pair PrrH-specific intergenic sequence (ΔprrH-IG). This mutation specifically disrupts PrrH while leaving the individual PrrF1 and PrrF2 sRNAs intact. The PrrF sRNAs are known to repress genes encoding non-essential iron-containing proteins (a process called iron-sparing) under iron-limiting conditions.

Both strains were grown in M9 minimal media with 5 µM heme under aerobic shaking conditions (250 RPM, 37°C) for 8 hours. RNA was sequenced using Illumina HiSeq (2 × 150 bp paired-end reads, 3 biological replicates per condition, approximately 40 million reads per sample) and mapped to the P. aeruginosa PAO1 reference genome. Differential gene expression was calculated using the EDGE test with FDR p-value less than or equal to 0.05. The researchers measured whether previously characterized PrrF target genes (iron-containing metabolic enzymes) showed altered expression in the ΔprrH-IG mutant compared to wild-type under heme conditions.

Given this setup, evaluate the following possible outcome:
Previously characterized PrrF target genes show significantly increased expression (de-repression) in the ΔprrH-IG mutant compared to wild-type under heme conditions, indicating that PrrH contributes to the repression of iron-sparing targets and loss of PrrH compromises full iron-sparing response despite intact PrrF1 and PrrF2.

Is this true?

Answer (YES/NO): NO